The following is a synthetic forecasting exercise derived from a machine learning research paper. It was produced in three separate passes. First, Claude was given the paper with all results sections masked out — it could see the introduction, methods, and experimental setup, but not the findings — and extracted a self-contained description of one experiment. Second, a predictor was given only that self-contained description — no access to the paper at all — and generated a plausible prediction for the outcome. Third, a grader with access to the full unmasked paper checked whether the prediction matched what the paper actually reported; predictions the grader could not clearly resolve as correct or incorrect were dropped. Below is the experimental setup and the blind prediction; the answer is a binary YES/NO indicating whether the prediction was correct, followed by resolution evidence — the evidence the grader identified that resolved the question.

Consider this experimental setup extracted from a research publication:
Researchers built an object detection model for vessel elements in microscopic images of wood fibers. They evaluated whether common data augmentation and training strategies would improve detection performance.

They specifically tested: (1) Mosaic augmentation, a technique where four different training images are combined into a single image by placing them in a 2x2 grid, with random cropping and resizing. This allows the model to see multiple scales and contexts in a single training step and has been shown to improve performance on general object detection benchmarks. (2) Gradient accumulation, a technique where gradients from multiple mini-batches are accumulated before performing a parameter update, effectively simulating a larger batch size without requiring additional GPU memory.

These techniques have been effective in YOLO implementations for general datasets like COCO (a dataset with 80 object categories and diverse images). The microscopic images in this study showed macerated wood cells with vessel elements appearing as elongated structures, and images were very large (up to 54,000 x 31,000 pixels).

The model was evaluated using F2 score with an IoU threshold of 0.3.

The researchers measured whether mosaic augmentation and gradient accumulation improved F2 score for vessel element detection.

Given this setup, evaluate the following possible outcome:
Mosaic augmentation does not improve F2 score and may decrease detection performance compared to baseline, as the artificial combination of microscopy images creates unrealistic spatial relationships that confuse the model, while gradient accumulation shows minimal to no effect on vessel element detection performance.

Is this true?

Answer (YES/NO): YES